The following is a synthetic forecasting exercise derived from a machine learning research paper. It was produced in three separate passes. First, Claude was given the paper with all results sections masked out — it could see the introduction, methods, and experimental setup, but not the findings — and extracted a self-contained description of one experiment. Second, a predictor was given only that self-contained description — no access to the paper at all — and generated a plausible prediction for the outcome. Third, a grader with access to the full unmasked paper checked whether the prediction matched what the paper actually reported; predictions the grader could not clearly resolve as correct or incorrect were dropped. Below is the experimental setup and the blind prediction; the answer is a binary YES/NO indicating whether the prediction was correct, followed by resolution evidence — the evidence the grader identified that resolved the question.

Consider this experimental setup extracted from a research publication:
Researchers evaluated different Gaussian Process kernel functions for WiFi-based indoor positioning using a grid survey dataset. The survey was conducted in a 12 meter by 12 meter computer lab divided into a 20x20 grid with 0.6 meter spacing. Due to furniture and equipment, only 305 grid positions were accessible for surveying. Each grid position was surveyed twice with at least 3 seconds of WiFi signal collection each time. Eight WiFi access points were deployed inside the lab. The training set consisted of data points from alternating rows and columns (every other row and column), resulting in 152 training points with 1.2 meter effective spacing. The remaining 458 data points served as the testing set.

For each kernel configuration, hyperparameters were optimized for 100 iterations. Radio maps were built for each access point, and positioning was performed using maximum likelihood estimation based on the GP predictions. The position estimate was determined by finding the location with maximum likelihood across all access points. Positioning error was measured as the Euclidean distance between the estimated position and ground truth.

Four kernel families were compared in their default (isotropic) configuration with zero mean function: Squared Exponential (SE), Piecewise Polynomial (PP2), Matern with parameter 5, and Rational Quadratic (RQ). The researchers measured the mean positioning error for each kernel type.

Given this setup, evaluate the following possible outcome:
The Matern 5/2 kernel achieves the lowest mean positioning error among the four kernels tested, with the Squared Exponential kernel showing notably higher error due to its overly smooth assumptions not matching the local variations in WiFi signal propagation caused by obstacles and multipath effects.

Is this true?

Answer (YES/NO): YES